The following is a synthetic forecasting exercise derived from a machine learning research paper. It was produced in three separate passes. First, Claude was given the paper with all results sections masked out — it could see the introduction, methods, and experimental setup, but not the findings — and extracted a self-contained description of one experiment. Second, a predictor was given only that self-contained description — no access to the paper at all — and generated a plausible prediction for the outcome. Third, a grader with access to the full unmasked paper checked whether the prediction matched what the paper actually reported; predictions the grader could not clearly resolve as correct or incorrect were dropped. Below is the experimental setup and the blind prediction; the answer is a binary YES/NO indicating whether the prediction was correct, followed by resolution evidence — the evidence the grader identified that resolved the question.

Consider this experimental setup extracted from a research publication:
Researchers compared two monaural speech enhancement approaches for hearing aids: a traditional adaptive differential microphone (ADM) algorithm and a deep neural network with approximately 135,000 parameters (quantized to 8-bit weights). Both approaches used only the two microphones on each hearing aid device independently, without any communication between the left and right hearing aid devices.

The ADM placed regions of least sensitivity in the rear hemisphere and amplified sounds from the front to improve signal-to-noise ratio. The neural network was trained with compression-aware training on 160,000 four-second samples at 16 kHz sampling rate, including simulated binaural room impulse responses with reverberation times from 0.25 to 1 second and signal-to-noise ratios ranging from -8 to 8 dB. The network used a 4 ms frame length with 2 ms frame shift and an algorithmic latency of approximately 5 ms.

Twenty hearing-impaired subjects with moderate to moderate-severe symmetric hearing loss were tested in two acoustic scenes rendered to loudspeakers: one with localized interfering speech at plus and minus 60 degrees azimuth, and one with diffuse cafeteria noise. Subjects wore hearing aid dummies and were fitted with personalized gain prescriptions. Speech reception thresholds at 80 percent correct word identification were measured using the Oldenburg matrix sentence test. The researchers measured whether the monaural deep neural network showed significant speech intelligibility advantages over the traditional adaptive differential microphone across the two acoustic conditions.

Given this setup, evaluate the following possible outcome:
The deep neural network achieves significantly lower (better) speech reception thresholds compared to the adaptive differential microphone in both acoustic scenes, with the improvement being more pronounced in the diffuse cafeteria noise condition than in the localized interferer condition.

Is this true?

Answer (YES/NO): NO